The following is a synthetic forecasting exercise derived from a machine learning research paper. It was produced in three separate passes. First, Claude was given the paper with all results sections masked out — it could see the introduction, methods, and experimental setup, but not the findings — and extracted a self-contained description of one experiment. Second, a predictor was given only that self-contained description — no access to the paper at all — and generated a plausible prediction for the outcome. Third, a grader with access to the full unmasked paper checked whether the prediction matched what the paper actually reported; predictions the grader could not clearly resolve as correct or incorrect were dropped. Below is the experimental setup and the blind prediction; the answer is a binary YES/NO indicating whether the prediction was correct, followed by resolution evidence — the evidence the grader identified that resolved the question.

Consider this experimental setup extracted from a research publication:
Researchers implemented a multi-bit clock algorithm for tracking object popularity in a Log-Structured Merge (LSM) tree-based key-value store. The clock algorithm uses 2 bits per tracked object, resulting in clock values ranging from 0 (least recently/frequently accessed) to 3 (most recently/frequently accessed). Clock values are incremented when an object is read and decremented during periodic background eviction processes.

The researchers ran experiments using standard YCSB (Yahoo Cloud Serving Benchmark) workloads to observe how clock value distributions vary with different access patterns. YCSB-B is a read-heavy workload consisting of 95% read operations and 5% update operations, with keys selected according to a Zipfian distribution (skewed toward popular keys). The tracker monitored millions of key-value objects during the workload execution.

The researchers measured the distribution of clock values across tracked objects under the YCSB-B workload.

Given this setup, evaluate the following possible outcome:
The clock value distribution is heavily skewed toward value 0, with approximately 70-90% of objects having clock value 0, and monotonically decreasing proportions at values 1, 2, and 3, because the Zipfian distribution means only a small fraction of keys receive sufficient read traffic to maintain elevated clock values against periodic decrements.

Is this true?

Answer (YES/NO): NO